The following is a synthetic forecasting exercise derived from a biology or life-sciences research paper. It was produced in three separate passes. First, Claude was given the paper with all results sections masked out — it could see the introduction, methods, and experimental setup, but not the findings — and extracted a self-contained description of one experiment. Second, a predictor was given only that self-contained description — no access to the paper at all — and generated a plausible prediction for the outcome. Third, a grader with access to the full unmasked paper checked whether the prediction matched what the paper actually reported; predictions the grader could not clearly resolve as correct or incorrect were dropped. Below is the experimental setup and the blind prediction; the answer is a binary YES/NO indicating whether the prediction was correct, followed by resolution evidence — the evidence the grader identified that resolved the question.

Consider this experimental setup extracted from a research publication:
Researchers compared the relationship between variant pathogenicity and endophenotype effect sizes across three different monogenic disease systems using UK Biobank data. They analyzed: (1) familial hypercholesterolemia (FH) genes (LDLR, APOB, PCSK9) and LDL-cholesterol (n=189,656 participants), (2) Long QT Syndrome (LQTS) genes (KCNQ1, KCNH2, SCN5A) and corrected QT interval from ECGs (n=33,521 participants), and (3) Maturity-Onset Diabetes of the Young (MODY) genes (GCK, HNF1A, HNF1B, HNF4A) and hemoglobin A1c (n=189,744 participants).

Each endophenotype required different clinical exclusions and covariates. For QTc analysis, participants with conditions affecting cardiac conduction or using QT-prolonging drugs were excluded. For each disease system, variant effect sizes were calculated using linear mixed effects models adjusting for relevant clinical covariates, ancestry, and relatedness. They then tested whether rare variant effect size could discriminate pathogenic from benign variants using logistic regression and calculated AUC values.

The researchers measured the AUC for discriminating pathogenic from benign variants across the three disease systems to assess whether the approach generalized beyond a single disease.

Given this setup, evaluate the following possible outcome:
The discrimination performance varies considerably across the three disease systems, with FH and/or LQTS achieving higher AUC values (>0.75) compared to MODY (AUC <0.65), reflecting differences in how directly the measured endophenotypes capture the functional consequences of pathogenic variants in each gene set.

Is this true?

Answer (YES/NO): NO